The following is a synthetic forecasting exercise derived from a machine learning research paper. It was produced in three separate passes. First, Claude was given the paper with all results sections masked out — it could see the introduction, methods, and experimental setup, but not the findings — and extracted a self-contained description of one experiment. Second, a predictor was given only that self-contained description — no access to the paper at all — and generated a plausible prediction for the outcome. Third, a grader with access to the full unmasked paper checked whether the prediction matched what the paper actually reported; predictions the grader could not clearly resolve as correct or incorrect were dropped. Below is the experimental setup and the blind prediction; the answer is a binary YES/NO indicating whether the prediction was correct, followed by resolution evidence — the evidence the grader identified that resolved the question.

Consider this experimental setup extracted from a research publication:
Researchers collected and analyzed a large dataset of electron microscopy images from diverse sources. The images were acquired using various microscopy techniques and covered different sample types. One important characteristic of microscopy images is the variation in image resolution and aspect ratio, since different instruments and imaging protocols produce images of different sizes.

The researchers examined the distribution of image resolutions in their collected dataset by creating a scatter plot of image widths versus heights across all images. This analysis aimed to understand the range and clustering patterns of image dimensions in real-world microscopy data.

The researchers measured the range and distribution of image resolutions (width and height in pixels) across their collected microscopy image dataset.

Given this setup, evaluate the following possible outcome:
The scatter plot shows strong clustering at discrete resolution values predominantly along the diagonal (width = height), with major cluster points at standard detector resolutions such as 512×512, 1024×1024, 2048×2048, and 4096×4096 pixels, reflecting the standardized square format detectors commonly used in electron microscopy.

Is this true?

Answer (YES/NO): NO